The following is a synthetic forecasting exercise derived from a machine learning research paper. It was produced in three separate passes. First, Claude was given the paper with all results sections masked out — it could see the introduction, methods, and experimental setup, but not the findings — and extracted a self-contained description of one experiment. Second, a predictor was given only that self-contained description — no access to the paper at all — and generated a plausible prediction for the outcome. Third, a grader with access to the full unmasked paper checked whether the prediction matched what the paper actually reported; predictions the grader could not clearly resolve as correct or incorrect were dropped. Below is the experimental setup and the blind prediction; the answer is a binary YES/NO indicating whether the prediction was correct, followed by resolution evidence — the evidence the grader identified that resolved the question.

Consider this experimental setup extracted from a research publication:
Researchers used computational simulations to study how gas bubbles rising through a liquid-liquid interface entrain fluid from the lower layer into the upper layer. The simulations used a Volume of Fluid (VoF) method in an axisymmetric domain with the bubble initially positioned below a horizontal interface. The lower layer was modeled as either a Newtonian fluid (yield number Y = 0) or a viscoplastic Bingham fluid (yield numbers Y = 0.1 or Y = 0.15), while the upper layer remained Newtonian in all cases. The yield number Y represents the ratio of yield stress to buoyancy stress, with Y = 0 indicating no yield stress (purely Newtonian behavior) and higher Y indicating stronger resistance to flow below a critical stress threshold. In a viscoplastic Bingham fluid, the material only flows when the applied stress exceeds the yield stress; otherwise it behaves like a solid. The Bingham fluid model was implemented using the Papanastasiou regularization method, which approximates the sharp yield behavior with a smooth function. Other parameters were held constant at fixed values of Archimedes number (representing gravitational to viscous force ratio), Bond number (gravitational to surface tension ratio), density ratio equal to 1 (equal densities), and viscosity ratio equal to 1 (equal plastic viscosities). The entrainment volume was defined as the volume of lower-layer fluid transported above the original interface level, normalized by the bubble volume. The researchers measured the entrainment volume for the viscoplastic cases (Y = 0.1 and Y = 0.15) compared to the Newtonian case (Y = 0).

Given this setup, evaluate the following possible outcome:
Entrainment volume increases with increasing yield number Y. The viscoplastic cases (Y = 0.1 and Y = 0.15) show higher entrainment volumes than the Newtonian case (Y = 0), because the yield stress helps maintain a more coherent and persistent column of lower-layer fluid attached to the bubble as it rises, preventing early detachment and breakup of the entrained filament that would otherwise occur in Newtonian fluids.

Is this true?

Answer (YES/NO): NO